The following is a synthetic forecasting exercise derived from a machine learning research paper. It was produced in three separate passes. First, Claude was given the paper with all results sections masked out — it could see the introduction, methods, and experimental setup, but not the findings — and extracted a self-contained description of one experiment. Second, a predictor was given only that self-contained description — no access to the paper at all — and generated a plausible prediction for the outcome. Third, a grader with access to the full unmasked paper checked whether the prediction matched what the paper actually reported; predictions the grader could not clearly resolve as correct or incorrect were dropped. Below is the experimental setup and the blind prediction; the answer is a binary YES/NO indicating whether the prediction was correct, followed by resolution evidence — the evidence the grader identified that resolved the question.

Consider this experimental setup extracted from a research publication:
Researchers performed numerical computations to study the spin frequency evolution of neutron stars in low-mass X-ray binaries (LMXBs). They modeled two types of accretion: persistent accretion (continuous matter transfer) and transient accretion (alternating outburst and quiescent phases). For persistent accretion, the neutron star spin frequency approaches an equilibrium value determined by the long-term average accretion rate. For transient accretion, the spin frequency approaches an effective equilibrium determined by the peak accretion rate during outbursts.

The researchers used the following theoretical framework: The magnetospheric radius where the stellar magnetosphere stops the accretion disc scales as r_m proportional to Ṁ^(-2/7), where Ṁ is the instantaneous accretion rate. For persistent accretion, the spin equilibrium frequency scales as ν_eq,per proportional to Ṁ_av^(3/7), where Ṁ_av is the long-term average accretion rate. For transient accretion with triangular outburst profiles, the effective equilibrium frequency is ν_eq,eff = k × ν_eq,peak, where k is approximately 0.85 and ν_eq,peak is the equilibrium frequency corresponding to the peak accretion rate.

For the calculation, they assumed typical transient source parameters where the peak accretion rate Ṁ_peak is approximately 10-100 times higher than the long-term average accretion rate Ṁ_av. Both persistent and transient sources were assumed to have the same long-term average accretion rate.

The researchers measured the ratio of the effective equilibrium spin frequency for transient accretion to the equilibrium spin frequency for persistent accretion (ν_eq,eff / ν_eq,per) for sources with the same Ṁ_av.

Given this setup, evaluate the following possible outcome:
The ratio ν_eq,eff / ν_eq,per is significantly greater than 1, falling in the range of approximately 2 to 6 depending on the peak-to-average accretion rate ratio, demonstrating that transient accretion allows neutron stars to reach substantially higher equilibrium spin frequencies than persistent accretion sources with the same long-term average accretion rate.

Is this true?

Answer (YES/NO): YES